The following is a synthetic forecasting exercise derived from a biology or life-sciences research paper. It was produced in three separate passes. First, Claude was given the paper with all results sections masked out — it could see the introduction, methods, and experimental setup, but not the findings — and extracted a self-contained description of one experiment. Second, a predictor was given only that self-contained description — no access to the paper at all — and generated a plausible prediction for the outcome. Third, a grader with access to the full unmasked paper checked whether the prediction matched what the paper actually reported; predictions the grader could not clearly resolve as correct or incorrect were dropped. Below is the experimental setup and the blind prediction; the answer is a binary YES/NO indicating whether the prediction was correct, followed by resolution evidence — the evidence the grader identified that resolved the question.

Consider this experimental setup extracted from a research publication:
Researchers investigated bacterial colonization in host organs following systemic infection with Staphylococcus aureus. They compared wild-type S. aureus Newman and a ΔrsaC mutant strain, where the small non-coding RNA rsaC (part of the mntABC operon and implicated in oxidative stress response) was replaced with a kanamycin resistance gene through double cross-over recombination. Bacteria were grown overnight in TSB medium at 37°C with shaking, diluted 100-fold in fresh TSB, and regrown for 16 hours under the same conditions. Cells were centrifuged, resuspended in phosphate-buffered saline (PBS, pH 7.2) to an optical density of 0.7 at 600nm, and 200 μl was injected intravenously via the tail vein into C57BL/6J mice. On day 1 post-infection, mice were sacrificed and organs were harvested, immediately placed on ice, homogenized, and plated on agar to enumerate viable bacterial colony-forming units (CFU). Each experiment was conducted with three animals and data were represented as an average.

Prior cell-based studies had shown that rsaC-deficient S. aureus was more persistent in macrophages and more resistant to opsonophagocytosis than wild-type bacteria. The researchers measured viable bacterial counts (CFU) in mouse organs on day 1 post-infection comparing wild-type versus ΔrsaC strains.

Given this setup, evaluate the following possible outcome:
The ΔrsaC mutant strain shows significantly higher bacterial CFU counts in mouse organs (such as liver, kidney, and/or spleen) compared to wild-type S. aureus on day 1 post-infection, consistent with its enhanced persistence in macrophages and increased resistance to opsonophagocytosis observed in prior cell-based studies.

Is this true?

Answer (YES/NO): NO